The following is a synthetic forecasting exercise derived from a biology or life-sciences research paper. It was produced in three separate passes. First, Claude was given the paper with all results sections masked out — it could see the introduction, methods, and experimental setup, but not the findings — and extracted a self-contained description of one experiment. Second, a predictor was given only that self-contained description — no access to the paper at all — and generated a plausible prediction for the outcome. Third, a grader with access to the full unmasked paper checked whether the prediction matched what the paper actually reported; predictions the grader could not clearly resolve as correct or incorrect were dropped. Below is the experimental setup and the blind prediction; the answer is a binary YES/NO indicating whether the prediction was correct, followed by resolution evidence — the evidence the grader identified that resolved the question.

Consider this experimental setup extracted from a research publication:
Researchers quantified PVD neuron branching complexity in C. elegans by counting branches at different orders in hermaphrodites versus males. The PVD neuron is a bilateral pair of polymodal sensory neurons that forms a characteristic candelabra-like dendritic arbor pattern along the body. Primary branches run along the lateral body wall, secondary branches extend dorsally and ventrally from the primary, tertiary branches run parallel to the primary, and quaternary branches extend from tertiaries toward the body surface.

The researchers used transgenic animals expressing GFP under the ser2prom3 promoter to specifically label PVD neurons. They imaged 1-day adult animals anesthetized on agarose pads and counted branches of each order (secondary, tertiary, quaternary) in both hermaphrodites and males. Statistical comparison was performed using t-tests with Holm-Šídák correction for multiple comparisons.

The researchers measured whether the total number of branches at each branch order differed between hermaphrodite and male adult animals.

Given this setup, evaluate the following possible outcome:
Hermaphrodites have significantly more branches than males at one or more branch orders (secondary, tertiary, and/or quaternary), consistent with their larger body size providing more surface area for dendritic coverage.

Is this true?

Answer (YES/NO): NO